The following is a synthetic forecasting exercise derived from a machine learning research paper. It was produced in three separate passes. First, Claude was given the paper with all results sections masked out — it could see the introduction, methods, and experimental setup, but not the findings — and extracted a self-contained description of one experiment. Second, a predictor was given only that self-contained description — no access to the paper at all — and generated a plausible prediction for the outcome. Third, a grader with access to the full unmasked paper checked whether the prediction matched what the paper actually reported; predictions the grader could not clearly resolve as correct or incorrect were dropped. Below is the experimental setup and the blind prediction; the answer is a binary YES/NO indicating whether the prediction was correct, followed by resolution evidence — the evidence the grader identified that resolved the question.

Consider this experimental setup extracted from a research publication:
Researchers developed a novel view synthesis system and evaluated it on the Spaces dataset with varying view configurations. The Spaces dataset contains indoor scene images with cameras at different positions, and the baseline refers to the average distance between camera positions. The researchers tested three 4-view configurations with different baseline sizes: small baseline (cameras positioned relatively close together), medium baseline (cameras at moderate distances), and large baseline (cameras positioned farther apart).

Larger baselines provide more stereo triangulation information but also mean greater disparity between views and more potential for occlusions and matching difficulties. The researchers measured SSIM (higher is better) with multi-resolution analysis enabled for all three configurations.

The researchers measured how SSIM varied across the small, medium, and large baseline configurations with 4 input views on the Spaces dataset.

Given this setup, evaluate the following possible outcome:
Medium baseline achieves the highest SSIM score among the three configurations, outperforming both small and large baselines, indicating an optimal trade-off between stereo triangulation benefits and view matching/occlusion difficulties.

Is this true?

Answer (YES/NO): YES